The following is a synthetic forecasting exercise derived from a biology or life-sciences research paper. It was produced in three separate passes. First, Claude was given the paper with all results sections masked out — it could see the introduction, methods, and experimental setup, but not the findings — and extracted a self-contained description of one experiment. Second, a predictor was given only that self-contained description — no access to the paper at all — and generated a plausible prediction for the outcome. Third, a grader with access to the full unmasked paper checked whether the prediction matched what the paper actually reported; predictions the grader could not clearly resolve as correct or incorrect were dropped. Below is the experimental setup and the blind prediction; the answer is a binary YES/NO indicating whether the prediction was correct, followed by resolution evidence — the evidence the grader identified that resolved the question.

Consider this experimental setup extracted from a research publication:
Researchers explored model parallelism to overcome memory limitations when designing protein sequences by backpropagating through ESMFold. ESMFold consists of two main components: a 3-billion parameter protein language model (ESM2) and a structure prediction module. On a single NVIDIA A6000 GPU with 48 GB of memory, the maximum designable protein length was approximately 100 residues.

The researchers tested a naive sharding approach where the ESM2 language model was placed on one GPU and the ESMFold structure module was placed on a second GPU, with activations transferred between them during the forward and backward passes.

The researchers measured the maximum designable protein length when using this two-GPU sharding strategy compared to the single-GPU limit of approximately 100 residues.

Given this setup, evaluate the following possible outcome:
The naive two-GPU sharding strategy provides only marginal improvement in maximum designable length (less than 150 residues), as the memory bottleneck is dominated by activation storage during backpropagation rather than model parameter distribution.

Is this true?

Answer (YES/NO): NO